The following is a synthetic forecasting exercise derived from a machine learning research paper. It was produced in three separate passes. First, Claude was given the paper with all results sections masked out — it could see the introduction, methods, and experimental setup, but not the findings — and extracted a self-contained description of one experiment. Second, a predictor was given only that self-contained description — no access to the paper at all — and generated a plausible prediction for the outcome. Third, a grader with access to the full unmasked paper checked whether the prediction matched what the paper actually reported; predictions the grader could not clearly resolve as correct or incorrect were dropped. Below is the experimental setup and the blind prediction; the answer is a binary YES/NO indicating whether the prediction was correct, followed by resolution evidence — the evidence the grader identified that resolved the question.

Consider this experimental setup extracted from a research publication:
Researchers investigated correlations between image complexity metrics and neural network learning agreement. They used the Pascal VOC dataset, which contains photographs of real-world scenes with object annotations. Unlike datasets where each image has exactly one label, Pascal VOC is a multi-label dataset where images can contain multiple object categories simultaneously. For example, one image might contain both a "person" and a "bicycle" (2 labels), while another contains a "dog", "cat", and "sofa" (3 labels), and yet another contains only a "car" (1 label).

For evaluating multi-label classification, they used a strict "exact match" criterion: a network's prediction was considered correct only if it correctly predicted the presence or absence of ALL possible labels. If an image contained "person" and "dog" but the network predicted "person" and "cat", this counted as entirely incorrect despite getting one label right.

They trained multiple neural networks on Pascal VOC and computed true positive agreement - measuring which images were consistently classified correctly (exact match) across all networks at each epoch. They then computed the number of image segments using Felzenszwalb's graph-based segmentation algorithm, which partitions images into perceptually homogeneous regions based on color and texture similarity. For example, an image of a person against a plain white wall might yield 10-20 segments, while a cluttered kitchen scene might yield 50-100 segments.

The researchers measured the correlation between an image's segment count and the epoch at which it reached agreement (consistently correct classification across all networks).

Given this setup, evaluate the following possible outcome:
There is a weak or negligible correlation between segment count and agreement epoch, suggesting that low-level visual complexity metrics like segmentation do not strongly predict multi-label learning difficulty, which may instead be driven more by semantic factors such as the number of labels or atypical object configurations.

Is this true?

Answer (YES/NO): NO